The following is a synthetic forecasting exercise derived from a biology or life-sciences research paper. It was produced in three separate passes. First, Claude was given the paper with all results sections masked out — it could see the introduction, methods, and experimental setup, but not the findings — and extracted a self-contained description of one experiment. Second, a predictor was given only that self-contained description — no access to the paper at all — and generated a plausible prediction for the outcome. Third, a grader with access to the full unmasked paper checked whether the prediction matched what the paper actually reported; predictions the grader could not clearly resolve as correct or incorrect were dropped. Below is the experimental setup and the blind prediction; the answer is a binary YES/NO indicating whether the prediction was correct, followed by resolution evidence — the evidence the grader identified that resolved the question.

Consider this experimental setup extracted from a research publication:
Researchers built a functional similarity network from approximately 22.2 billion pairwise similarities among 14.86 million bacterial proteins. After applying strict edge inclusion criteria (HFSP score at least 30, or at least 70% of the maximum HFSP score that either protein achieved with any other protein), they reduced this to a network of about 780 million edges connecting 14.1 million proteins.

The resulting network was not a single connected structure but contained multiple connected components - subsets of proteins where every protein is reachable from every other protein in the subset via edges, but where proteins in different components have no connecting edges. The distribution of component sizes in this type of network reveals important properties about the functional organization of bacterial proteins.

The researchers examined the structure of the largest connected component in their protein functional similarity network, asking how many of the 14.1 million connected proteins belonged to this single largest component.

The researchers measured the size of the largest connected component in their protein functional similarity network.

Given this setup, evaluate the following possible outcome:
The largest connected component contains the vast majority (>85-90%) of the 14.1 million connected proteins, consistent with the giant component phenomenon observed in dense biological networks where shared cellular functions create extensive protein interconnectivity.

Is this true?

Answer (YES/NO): NO